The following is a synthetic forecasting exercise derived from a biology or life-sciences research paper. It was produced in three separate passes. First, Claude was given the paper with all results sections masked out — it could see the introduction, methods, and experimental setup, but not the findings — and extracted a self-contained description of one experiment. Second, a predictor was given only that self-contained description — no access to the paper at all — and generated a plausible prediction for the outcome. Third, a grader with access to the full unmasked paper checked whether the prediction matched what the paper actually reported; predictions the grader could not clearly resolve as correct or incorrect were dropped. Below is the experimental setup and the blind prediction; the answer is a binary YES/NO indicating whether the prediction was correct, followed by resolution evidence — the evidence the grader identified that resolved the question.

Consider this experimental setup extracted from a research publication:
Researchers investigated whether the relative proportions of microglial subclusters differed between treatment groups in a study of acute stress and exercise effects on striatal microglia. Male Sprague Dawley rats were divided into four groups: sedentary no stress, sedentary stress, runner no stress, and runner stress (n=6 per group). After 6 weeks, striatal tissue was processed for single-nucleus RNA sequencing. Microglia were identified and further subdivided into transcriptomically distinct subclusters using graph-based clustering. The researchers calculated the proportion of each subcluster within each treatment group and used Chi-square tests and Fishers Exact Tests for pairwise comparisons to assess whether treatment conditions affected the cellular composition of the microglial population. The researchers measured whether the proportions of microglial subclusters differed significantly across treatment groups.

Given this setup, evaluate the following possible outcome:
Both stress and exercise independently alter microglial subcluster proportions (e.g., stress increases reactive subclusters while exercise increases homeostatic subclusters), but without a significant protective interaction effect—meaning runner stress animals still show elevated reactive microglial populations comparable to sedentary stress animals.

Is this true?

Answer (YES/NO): NO